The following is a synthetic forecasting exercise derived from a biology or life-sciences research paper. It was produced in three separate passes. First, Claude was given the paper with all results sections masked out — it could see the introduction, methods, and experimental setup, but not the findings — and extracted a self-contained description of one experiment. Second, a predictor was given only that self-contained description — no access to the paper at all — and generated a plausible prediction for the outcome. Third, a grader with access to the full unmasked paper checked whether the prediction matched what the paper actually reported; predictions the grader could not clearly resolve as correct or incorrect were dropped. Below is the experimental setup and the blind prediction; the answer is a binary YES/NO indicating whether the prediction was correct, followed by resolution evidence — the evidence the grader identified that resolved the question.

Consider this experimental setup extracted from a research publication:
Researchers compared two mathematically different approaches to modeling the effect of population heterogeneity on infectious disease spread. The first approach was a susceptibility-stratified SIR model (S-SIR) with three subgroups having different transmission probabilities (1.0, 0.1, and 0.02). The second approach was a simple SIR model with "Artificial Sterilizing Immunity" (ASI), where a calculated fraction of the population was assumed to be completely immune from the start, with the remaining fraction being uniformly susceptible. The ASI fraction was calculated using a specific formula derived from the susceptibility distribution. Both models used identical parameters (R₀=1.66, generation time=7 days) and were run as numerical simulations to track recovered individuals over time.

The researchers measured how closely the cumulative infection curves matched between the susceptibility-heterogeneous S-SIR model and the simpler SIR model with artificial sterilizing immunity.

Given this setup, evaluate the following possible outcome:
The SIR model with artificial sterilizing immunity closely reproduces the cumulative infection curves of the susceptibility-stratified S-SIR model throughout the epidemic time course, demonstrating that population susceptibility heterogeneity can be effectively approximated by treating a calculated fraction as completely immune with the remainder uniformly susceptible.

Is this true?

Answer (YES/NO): YES